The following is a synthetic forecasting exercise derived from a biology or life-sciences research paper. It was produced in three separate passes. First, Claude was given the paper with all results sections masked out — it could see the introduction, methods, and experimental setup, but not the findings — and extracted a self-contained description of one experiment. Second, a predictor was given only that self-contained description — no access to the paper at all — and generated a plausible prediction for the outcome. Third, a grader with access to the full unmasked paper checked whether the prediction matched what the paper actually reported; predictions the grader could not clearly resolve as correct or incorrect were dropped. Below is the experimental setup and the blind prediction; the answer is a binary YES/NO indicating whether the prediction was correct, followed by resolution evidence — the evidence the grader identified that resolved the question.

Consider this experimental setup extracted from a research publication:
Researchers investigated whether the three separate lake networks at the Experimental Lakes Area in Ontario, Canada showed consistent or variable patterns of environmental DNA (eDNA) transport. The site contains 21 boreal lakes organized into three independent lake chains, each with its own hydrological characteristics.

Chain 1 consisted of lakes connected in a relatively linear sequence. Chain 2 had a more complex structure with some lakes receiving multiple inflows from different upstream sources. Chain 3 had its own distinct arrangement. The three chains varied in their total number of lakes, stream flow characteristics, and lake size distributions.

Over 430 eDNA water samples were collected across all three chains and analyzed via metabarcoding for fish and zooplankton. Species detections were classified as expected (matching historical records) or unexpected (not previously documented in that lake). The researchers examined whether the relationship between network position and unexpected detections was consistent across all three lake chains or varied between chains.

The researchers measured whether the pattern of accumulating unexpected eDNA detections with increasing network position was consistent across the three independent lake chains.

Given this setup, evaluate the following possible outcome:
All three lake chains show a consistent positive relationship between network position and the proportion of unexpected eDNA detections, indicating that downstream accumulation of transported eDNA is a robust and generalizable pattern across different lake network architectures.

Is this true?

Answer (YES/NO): YES